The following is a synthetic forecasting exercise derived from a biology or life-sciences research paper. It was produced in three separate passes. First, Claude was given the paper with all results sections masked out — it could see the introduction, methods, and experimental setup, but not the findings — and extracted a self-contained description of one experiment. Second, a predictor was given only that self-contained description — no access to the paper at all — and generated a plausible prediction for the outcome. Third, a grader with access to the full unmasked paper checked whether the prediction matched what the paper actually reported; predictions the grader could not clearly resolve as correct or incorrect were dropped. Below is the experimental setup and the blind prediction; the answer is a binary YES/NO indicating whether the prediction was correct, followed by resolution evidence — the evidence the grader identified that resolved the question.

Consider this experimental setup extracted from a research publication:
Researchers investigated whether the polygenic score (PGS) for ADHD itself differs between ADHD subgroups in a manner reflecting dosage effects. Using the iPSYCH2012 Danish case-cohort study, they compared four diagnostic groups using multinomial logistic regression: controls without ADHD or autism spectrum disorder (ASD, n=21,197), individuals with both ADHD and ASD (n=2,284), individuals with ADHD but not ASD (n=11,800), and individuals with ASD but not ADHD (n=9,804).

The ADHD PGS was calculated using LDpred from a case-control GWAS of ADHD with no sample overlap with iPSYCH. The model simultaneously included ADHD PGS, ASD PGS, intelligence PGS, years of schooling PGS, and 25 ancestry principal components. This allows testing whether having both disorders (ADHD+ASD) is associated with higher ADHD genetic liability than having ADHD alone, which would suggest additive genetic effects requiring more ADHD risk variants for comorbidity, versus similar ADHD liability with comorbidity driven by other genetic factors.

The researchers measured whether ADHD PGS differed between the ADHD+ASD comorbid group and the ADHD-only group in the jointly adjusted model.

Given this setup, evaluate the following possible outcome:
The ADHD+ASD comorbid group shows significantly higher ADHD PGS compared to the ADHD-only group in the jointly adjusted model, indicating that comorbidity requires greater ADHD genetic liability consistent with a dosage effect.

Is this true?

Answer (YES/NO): NO